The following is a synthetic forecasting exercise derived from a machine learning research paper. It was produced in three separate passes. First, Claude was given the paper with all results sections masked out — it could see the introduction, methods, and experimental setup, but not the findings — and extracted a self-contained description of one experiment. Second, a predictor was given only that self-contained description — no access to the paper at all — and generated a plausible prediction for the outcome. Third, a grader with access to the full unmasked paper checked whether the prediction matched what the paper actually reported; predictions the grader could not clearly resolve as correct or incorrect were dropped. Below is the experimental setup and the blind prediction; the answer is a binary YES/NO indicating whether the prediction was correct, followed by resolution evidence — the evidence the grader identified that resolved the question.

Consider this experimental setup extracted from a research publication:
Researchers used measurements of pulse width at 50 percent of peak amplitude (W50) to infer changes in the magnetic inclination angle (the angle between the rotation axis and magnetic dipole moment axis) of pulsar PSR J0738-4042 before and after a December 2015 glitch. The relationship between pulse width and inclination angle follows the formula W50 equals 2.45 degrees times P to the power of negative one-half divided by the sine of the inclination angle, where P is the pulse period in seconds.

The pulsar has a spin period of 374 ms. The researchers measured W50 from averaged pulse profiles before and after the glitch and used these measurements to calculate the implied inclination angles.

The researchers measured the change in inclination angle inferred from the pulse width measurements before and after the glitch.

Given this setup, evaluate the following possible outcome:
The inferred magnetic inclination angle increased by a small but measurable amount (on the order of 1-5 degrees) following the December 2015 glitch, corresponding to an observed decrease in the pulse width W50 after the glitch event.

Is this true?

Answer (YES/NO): YES